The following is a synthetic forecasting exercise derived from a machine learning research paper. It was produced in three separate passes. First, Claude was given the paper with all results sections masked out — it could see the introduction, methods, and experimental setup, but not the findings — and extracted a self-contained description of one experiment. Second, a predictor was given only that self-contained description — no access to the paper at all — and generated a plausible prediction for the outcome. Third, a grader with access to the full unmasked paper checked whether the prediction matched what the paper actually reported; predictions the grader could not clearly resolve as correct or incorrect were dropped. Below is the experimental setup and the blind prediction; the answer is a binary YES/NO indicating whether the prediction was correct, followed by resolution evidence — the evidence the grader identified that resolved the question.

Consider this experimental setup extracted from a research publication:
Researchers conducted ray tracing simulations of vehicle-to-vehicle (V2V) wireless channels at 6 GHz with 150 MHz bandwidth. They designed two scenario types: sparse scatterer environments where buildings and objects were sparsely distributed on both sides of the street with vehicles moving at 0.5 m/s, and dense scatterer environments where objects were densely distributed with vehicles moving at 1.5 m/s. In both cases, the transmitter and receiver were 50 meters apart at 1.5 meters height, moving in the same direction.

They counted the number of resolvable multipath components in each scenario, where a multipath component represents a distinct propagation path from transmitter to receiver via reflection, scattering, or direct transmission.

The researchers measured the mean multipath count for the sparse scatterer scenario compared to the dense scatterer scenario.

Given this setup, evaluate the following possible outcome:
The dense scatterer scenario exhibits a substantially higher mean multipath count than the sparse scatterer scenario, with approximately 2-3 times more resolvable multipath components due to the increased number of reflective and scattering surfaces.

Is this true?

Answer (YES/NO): YES